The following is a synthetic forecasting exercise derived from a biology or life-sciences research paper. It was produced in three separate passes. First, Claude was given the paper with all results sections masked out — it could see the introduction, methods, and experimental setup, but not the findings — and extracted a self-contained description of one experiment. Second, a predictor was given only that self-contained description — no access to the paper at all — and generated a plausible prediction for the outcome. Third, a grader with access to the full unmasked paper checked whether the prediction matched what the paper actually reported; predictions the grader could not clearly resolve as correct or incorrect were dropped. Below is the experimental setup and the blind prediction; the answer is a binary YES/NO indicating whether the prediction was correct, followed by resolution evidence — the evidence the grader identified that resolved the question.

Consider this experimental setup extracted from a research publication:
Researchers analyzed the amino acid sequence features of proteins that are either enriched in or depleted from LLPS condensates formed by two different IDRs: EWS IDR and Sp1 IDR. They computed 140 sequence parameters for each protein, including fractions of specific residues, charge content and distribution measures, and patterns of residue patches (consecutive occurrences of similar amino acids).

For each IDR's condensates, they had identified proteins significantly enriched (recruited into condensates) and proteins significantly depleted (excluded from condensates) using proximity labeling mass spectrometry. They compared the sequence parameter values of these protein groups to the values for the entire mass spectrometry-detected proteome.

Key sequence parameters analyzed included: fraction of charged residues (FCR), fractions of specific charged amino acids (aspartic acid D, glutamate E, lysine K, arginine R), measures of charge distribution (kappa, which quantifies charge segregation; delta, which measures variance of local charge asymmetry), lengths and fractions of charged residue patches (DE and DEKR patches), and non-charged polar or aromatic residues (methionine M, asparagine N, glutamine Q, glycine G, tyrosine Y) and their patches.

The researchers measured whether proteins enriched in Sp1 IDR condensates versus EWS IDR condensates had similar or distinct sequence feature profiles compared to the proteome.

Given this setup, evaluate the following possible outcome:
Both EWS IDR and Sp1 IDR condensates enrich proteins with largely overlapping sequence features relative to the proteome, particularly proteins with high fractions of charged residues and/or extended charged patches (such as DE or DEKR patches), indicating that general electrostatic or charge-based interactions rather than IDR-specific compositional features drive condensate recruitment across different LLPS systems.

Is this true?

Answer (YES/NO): NO